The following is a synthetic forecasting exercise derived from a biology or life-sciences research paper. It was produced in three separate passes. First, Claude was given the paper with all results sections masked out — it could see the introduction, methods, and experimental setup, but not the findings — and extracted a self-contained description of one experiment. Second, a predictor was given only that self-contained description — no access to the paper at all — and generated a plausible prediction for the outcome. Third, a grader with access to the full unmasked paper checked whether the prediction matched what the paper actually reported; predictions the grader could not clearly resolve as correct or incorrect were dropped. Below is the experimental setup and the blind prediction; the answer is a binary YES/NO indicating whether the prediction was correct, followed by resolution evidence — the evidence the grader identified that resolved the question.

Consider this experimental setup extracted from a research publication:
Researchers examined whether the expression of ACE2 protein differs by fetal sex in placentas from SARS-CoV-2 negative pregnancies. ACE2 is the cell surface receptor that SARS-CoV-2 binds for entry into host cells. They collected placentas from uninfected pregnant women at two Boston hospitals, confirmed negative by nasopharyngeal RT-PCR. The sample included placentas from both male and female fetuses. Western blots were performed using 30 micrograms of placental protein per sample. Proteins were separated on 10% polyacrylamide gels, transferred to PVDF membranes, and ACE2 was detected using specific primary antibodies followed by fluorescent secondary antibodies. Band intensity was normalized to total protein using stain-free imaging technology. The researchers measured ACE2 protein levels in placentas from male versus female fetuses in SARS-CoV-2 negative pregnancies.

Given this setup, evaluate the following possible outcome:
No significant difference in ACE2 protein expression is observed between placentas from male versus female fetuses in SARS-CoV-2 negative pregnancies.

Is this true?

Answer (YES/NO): YES